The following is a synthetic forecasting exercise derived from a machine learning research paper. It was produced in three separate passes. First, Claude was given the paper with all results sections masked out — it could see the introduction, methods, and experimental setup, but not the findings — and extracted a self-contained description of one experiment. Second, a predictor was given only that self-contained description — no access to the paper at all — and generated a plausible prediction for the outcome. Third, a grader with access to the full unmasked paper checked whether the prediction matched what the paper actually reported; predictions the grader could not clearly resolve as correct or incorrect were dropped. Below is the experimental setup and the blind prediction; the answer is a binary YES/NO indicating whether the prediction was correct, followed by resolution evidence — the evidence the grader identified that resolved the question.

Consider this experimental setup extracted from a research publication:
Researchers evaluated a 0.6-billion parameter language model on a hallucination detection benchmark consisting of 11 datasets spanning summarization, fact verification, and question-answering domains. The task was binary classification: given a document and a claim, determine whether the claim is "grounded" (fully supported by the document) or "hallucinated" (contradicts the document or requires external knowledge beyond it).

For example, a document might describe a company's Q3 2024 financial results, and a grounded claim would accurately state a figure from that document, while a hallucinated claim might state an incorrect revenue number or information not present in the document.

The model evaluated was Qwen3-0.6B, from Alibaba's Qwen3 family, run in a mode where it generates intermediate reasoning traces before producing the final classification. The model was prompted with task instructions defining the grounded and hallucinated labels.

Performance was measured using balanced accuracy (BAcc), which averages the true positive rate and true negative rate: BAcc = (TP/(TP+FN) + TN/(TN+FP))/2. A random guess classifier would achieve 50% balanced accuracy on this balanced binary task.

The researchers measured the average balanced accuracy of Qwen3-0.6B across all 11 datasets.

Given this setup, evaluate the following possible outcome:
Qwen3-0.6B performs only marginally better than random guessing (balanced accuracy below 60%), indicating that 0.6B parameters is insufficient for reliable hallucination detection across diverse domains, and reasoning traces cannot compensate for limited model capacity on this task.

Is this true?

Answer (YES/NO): NO